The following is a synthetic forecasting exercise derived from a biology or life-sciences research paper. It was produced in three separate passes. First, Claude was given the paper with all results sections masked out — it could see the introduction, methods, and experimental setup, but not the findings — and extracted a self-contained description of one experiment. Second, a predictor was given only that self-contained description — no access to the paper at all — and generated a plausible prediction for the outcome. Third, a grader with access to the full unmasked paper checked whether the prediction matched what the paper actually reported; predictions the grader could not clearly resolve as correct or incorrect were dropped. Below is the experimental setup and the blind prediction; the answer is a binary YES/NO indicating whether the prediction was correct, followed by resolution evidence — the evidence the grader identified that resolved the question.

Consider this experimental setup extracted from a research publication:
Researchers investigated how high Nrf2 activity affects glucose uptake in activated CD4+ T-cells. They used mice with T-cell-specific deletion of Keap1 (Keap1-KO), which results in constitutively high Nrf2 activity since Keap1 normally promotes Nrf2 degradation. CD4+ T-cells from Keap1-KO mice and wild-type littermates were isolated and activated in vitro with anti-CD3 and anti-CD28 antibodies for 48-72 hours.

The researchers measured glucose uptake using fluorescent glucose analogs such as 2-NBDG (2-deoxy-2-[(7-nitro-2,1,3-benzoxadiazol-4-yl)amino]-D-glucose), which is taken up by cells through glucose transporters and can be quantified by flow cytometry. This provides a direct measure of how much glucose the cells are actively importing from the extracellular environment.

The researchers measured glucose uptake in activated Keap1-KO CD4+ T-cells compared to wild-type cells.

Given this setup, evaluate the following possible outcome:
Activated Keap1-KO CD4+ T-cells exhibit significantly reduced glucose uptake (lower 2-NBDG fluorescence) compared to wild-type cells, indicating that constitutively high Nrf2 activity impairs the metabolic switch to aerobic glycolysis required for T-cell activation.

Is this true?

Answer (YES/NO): NO